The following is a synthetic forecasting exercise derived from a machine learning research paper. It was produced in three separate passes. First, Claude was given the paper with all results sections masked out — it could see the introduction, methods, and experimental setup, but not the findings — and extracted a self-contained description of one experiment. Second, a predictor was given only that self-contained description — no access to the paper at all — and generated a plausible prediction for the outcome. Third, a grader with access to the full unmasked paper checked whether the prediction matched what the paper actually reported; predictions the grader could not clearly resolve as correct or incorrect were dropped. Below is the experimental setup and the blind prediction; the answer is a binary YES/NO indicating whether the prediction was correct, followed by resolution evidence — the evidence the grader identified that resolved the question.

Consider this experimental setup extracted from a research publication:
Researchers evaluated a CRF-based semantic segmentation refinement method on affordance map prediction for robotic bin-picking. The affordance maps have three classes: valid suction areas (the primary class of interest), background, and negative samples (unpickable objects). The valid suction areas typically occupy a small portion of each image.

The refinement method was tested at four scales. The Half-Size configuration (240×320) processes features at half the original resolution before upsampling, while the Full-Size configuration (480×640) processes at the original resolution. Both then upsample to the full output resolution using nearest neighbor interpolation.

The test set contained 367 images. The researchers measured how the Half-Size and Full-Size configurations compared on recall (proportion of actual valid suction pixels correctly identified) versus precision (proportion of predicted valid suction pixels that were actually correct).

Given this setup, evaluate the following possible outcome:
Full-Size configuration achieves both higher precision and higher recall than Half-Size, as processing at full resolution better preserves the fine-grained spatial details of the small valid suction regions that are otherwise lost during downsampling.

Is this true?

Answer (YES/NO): NO